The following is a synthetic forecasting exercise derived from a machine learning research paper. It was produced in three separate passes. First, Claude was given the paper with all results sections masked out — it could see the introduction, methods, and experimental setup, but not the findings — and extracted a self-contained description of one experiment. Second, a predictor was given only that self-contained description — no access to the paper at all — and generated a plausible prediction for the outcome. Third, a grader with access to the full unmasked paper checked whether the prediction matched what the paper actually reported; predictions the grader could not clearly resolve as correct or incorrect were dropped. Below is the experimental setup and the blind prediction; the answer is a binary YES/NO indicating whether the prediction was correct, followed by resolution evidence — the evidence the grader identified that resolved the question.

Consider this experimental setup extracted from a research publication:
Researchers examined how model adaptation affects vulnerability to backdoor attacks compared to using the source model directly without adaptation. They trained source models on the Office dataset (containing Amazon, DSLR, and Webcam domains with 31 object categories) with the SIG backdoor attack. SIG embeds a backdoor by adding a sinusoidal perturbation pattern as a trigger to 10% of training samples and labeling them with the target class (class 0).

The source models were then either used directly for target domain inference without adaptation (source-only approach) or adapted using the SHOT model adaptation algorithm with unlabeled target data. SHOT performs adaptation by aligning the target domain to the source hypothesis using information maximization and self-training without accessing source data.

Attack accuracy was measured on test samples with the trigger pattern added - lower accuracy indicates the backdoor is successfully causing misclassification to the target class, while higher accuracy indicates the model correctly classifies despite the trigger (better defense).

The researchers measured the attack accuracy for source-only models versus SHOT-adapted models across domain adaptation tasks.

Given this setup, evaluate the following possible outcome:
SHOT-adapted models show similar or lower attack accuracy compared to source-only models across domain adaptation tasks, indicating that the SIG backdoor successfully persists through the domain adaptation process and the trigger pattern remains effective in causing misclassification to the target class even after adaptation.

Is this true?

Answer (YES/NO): NO